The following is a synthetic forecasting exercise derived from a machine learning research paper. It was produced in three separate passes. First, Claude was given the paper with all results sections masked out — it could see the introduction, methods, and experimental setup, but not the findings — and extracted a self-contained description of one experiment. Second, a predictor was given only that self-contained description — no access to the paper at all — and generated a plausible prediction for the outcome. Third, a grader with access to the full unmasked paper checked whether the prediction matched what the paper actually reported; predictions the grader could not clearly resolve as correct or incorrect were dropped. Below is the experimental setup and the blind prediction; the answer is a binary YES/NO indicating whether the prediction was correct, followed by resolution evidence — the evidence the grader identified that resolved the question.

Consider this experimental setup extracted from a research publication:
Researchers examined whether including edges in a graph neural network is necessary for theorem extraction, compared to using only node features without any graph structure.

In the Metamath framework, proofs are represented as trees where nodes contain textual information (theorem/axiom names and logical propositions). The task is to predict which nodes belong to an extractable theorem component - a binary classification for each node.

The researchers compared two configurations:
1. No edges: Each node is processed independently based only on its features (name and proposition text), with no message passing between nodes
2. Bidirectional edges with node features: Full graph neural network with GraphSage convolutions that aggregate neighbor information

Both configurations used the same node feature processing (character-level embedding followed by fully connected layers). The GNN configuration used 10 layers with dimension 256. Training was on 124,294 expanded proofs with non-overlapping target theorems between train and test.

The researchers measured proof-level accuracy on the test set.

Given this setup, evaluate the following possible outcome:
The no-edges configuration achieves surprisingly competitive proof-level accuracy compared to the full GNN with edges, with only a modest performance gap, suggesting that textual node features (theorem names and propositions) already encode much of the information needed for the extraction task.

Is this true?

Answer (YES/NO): NO